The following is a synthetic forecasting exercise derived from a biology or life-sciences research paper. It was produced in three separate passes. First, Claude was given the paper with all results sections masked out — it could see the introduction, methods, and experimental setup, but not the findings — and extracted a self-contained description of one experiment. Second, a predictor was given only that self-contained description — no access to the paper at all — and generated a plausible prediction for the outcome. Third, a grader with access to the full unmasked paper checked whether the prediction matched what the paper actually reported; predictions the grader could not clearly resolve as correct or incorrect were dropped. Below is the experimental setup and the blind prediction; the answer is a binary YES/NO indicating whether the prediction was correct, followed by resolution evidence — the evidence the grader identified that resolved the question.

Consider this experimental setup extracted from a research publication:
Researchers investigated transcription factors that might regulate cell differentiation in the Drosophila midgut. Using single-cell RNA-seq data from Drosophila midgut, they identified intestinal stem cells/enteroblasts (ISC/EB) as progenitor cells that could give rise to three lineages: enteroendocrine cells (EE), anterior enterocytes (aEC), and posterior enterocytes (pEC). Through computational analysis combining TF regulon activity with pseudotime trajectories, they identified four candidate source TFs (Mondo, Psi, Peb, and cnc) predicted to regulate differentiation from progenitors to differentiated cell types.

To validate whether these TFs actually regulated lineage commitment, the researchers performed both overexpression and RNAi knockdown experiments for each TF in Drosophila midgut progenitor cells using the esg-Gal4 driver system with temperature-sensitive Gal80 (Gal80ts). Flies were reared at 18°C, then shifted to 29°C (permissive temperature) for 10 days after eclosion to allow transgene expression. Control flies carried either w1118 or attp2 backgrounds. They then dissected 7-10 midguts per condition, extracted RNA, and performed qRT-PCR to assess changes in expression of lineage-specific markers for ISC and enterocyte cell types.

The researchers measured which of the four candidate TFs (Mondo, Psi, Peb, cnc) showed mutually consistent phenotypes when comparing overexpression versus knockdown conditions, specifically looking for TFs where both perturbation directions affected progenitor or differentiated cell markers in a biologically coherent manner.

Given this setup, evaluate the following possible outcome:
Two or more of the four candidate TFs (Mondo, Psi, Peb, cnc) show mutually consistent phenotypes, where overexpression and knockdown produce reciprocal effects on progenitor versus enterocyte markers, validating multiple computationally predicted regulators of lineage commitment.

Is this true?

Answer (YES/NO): NO